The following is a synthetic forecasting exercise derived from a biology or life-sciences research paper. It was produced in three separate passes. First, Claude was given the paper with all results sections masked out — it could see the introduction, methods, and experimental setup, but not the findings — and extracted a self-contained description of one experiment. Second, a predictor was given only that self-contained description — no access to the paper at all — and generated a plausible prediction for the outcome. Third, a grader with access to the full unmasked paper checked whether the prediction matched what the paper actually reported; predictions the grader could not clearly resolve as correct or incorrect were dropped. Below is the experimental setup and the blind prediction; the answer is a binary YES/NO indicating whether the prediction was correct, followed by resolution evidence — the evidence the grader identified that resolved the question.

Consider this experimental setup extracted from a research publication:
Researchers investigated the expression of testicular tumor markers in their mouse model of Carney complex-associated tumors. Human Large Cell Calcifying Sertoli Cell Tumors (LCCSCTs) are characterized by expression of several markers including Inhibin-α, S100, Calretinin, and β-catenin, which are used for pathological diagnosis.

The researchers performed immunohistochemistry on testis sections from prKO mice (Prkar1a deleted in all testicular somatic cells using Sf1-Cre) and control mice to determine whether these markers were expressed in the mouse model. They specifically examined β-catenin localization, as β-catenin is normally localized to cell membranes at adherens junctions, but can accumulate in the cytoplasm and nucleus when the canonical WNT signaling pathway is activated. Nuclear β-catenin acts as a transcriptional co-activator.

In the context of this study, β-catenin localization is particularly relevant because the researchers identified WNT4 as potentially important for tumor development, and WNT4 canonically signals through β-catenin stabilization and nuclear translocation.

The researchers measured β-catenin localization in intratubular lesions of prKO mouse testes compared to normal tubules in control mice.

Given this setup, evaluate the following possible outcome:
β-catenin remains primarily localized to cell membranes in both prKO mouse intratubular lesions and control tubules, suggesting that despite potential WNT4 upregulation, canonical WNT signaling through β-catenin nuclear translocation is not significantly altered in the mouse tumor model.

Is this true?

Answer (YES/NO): NO